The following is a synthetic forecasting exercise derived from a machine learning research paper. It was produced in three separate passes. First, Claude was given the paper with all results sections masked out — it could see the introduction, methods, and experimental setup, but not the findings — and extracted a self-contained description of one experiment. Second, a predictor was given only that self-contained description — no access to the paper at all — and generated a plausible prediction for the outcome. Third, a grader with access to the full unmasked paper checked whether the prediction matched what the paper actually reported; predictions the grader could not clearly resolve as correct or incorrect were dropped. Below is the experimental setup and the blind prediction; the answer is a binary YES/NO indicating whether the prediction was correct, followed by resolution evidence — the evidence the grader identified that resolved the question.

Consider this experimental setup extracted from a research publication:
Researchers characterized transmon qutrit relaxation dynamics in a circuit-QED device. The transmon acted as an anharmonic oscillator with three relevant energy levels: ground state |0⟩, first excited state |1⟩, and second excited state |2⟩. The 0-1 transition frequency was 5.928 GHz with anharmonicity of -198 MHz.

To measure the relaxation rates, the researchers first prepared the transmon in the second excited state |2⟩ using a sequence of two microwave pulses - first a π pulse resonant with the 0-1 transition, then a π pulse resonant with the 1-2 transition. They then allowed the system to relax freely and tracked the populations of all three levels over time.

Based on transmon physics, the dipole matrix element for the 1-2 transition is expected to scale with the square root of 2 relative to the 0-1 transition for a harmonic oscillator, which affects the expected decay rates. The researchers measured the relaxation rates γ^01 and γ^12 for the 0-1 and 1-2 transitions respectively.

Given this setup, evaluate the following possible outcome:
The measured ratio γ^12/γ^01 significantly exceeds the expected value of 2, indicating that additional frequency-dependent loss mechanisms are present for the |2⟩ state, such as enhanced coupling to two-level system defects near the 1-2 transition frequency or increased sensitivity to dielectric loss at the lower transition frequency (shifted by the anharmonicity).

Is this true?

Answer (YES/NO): NO